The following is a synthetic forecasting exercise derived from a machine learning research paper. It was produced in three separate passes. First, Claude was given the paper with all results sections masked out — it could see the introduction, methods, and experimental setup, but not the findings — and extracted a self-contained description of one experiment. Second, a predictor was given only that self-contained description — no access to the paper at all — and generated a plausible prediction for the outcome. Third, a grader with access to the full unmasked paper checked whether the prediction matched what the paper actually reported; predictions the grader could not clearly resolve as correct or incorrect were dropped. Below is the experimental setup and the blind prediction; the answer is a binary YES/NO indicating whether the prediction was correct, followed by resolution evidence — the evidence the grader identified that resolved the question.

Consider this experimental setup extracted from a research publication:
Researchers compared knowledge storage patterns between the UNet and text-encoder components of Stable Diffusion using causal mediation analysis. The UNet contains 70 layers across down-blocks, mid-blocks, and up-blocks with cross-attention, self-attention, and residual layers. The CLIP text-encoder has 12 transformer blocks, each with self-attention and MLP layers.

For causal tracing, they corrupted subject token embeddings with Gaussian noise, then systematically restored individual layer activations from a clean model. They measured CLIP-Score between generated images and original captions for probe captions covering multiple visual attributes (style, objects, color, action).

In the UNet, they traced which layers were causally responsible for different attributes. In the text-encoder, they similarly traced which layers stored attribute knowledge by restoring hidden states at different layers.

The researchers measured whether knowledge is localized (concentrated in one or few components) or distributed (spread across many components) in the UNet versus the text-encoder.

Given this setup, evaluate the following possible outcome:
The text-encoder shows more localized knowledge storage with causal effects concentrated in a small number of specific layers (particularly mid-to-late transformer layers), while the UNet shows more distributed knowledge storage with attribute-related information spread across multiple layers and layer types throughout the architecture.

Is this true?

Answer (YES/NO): NO